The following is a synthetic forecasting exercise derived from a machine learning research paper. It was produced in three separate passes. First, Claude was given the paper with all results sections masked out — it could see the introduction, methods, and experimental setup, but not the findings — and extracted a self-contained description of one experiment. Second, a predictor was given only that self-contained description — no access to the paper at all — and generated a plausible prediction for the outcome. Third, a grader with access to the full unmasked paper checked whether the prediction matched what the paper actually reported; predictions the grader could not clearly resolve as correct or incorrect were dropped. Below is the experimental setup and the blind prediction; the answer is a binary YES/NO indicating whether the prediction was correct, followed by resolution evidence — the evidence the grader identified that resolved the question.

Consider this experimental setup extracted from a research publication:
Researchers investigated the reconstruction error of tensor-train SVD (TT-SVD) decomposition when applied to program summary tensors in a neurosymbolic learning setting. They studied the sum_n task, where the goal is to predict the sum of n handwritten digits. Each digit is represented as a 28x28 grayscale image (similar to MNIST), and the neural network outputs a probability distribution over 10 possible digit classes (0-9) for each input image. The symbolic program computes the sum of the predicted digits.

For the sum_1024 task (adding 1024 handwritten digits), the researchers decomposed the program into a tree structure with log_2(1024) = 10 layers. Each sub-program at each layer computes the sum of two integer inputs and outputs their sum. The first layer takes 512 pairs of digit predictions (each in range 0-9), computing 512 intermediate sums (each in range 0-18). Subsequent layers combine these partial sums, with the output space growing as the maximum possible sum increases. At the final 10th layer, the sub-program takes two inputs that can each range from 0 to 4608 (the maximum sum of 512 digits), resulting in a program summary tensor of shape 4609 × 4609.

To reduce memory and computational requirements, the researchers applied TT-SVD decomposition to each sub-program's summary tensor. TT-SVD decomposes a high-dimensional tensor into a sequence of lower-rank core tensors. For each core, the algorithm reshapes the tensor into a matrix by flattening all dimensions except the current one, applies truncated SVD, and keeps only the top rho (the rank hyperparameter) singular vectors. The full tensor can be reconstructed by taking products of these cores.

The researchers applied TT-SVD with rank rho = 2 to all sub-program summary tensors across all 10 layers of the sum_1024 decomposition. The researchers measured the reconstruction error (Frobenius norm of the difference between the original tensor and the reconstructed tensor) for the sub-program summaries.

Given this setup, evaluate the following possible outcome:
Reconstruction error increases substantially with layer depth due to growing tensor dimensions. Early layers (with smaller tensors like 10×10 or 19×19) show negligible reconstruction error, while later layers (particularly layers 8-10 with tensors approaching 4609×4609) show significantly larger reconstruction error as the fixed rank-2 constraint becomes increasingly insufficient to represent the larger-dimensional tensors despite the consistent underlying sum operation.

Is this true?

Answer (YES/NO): NO